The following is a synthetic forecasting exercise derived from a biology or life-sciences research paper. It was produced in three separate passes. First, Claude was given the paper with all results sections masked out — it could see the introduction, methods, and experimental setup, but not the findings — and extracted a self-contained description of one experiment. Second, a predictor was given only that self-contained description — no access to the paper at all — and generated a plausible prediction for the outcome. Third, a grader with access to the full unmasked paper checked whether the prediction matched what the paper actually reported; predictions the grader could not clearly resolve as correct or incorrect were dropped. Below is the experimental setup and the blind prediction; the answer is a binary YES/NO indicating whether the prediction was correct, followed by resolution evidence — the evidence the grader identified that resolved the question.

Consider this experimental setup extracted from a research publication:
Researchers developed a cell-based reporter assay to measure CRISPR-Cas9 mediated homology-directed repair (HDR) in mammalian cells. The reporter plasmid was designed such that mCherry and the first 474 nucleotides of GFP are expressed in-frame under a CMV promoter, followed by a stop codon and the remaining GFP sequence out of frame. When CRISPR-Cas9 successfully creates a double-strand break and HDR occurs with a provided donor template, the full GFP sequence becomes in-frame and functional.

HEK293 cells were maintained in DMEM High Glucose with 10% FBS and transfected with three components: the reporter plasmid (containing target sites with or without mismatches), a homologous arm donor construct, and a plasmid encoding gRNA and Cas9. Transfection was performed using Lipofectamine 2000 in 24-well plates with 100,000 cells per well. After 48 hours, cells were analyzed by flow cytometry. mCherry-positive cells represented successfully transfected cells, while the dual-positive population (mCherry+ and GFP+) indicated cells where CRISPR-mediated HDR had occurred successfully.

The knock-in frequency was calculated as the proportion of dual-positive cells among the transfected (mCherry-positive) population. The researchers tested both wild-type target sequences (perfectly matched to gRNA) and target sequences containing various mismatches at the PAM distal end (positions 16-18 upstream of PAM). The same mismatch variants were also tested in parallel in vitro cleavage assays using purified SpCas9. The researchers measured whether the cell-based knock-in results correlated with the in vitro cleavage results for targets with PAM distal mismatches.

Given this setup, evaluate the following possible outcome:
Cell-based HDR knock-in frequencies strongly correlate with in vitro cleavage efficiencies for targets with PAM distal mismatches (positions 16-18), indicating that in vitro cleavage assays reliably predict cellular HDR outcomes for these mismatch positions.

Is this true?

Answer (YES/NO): YES